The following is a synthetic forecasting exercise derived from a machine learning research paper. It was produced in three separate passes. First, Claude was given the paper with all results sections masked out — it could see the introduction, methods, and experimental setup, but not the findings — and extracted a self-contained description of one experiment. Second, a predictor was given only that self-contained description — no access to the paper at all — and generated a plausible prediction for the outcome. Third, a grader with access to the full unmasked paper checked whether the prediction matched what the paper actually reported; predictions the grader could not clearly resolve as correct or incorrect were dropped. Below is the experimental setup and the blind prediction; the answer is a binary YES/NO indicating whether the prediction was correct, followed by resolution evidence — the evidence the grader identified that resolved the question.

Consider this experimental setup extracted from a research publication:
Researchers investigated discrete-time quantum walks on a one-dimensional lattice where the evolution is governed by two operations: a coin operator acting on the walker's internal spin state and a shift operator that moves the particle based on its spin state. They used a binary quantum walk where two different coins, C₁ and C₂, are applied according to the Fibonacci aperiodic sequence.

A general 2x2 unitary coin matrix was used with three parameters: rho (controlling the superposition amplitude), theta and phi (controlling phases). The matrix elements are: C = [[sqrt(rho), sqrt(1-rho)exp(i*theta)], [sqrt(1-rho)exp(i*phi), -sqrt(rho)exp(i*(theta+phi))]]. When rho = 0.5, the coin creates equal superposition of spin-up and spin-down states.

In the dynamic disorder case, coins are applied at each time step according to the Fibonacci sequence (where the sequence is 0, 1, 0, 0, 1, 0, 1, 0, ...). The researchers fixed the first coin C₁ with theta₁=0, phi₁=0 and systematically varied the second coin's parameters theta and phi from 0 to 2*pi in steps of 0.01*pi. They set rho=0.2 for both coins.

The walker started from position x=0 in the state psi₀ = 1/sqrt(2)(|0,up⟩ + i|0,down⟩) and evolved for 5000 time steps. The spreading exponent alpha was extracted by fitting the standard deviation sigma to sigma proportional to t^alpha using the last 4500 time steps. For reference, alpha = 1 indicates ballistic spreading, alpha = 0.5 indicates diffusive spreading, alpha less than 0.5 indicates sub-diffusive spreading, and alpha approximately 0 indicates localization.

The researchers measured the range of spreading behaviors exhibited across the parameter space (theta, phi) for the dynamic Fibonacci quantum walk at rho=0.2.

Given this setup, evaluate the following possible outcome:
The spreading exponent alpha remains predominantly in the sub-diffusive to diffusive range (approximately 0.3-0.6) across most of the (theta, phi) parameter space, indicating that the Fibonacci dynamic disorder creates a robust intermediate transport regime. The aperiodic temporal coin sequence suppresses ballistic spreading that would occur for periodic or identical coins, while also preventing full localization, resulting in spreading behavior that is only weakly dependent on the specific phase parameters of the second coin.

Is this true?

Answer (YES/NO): NO